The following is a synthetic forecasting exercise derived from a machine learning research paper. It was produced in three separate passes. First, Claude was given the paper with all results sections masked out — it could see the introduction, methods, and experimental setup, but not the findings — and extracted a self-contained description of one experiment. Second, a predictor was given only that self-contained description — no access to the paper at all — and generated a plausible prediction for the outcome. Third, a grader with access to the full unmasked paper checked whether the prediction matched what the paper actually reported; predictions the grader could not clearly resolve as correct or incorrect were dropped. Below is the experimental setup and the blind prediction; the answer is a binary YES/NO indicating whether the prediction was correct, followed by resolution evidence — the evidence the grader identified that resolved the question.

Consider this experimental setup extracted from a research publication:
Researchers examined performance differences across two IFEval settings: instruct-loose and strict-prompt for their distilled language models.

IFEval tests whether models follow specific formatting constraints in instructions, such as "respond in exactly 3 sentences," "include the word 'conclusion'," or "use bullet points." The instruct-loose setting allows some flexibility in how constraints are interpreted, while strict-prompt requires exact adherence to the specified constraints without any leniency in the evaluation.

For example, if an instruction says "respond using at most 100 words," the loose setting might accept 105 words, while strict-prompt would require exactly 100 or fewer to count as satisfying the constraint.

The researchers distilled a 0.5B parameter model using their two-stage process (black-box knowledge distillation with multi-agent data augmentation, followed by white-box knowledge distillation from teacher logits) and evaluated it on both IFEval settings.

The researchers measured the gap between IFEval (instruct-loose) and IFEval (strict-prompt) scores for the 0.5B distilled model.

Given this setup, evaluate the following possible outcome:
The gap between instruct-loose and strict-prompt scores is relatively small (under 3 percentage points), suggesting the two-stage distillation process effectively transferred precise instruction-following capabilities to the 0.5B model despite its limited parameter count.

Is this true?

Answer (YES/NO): NO